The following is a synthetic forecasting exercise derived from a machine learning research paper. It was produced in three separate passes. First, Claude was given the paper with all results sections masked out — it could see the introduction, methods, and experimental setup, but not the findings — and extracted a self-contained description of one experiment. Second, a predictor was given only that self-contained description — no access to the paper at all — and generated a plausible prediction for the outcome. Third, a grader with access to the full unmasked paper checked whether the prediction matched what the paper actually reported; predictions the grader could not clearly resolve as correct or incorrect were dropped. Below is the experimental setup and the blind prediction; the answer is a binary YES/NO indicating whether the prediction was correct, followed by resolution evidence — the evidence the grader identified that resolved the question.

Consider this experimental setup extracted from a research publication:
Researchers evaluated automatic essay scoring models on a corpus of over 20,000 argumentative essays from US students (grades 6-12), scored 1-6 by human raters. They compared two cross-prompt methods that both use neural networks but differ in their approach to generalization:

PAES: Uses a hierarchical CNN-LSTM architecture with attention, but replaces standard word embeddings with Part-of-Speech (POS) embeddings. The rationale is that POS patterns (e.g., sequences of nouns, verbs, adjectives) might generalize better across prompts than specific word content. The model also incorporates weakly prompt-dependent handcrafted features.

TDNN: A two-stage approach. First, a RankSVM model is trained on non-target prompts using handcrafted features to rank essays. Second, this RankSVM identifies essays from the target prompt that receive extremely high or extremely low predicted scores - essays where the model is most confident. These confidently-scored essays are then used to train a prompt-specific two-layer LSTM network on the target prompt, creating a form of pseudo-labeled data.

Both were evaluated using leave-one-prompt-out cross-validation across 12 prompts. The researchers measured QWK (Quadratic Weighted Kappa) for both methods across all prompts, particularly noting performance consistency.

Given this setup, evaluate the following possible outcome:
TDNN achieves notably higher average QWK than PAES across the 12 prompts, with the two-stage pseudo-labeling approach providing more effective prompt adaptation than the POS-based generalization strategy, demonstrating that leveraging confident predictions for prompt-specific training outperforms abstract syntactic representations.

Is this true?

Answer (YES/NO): NO